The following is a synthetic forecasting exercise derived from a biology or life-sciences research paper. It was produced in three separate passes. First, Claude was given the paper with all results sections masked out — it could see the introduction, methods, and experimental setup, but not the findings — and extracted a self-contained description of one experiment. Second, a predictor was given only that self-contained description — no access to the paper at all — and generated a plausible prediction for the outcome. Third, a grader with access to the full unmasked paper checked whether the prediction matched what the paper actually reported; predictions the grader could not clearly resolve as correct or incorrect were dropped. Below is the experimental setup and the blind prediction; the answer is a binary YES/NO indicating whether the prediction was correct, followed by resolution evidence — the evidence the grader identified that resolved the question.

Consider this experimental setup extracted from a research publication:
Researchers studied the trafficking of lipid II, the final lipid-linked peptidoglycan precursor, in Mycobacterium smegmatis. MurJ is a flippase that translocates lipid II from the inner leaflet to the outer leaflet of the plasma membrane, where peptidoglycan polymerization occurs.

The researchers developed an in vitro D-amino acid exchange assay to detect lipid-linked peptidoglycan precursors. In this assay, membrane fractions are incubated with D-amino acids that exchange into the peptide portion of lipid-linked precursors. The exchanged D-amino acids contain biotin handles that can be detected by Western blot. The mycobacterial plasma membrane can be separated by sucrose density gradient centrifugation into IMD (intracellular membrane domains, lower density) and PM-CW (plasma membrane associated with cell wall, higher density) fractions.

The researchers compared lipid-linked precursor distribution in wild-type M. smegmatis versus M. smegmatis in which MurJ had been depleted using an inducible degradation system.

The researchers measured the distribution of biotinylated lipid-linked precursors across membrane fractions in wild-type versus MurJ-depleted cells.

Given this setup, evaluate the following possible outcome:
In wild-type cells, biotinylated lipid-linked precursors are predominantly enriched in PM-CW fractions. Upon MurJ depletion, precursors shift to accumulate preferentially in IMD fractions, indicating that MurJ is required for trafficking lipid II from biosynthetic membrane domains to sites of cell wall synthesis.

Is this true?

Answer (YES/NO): NO